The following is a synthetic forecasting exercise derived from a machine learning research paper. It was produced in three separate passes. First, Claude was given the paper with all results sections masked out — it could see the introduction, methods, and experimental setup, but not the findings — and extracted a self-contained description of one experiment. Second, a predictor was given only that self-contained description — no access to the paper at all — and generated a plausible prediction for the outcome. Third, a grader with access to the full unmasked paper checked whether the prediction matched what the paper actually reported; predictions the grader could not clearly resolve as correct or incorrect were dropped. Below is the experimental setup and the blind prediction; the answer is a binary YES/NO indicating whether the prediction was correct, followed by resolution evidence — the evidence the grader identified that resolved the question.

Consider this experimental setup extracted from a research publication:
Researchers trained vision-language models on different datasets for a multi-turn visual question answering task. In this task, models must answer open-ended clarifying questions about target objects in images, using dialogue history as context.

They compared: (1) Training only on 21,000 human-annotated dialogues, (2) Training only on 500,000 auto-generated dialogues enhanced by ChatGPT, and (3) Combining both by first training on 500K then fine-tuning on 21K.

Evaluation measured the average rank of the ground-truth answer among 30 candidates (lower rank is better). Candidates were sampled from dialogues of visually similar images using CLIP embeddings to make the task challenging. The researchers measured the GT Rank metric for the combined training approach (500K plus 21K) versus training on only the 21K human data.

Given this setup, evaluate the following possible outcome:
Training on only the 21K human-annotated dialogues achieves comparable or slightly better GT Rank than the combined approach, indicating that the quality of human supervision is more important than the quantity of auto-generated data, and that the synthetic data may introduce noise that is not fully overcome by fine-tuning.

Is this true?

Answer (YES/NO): NO